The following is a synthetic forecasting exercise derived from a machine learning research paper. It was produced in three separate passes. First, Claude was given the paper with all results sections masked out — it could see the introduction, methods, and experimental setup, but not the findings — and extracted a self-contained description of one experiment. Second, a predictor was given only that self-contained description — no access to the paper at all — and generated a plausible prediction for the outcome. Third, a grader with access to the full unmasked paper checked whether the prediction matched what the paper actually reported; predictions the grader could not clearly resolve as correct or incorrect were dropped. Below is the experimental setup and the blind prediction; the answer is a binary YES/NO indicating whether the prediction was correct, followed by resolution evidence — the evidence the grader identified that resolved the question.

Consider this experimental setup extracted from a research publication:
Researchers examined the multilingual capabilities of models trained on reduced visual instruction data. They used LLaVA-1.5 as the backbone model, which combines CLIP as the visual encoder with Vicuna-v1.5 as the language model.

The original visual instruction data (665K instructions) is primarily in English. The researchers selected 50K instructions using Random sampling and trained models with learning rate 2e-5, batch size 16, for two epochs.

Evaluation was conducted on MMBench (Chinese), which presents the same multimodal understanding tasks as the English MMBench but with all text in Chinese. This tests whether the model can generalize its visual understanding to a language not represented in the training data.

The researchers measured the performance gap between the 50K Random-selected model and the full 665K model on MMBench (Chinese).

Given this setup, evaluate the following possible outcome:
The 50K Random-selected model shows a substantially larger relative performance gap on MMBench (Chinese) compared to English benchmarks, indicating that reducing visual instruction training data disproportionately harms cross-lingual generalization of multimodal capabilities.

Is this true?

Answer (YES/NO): NO